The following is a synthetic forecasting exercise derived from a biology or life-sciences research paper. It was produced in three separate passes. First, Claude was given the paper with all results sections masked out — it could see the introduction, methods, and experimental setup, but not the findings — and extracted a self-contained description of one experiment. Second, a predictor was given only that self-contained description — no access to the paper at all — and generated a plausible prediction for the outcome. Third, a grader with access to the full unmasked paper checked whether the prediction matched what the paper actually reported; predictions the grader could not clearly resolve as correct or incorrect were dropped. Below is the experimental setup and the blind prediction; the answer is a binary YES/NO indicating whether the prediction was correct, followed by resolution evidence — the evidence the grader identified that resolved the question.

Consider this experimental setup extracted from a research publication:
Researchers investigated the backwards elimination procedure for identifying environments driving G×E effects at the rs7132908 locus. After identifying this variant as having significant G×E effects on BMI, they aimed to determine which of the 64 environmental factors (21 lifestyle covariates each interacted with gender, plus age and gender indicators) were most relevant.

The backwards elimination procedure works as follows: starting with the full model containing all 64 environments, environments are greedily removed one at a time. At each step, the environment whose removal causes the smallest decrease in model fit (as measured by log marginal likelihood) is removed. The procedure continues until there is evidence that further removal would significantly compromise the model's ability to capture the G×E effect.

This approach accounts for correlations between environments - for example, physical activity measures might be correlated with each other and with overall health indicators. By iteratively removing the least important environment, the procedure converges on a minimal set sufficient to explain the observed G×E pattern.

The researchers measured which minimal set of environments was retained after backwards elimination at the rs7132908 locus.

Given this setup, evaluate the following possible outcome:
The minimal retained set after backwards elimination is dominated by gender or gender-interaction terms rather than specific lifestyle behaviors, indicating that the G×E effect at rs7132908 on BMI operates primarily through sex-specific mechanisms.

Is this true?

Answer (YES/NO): NO